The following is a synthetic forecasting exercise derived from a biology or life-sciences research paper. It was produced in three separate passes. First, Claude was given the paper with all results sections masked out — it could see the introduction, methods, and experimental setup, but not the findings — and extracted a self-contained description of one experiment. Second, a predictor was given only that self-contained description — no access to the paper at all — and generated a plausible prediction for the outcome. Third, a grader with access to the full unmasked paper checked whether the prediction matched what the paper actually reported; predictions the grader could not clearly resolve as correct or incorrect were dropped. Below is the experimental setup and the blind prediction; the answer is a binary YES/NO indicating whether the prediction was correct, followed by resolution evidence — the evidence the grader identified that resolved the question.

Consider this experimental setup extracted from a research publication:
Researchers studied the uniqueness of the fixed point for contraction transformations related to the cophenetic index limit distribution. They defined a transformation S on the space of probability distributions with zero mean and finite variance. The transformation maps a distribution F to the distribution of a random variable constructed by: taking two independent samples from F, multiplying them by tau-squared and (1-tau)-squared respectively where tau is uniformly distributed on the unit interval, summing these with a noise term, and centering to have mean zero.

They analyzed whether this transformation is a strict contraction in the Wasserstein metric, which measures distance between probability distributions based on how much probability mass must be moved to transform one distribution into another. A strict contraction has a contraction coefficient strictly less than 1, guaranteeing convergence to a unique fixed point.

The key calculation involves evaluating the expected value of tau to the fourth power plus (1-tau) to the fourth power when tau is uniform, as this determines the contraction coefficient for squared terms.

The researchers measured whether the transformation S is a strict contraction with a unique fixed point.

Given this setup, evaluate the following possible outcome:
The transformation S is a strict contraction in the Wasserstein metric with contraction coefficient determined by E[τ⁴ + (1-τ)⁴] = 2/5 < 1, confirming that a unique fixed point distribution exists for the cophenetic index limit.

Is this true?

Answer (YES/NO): YES